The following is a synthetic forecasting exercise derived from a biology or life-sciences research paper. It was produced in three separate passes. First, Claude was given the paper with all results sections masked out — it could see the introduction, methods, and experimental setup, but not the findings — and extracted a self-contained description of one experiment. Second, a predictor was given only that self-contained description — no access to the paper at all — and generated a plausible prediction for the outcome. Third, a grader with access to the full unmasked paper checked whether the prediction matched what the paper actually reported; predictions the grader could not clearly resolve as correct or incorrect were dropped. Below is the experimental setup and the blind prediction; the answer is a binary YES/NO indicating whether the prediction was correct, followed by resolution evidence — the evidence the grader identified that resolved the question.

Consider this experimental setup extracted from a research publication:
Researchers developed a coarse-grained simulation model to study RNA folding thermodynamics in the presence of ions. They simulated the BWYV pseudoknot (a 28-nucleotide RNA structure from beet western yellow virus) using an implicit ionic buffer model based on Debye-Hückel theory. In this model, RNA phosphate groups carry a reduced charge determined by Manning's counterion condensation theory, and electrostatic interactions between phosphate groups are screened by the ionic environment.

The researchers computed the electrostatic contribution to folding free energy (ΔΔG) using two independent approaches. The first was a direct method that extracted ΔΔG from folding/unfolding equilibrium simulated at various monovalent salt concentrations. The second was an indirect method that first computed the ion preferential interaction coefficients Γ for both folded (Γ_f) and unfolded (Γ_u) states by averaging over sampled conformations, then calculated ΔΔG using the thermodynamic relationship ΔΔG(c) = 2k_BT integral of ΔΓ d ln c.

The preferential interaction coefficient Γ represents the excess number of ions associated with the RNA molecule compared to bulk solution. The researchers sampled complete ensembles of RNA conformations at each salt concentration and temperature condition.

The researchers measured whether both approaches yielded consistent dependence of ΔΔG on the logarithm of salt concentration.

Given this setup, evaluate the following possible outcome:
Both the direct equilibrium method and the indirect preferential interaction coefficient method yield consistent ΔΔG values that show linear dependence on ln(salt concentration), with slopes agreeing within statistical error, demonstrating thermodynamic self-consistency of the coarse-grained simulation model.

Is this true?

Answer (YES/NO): YES